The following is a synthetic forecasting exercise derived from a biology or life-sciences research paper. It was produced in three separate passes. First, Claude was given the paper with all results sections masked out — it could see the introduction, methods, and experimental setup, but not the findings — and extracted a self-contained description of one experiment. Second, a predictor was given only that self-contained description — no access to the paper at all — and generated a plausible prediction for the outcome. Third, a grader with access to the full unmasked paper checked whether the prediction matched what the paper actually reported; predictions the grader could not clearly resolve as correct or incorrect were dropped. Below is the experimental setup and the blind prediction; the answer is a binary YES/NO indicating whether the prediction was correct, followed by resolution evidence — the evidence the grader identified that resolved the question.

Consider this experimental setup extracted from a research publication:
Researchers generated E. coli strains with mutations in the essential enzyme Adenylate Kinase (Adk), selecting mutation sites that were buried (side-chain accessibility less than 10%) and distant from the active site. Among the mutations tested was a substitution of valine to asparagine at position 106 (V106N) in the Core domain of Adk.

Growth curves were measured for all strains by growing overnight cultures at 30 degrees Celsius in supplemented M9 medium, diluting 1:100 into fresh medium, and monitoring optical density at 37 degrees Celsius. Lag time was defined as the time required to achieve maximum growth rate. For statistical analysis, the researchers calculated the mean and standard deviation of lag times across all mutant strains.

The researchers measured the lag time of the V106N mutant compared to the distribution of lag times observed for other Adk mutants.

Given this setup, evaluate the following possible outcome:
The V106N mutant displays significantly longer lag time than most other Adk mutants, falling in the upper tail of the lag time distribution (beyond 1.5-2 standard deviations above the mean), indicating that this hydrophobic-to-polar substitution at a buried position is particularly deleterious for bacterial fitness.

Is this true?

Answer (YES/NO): YES